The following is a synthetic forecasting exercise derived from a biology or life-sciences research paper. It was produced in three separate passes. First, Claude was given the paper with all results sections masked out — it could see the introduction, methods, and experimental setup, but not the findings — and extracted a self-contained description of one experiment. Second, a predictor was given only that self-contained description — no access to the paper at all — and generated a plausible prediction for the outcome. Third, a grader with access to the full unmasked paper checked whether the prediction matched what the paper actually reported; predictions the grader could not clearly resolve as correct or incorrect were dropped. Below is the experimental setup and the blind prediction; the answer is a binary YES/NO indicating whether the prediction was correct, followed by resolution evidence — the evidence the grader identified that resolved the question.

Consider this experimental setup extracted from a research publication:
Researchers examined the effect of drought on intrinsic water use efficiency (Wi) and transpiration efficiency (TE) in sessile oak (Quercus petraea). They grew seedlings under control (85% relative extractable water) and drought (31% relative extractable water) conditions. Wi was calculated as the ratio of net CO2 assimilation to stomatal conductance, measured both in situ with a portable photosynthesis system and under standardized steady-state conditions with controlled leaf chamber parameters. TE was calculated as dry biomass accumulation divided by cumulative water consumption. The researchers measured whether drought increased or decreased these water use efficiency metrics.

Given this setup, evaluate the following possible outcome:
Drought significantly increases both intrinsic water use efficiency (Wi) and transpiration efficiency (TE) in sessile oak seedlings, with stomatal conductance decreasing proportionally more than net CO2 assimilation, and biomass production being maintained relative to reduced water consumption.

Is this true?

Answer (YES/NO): YES